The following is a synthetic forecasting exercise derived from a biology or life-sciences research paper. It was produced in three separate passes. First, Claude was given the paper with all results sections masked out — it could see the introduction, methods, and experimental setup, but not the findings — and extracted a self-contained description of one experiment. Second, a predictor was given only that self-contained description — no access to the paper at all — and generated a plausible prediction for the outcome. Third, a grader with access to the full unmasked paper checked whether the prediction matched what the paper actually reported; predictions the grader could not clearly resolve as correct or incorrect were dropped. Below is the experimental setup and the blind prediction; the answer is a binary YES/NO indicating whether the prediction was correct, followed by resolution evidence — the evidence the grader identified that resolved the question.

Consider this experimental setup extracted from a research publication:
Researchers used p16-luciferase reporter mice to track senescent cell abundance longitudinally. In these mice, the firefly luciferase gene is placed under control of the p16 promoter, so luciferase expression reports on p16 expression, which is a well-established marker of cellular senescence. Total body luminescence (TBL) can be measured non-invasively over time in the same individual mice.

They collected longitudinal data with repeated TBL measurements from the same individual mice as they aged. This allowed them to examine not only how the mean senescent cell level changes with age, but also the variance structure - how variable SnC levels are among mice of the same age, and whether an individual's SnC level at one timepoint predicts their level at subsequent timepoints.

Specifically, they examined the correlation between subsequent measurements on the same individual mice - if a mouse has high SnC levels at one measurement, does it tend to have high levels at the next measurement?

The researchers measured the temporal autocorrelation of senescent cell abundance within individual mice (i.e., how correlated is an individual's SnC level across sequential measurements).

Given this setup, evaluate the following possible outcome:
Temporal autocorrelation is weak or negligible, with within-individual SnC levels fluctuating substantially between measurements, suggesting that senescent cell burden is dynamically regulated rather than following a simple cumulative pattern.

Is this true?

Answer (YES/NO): NO